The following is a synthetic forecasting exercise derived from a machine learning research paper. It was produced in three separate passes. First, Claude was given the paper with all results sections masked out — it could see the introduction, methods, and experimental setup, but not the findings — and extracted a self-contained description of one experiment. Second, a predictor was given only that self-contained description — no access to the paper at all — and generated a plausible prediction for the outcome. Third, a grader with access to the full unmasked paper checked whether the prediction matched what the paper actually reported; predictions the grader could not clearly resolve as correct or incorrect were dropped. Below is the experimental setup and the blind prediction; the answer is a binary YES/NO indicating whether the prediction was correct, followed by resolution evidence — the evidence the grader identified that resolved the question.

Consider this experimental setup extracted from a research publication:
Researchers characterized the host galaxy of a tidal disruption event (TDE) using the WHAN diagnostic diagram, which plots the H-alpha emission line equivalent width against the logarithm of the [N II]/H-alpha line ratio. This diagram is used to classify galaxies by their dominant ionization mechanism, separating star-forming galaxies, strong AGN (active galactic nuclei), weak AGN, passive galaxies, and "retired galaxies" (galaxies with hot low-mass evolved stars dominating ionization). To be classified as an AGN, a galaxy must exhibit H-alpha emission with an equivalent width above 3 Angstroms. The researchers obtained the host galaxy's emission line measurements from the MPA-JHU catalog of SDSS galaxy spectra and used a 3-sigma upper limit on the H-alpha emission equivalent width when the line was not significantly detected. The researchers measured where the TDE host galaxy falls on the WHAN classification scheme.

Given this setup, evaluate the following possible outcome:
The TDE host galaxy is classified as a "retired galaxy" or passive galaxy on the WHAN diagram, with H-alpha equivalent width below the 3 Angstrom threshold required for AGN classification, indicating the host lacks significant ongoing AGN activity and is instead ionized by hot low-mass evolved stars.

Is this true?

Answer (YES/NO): NO